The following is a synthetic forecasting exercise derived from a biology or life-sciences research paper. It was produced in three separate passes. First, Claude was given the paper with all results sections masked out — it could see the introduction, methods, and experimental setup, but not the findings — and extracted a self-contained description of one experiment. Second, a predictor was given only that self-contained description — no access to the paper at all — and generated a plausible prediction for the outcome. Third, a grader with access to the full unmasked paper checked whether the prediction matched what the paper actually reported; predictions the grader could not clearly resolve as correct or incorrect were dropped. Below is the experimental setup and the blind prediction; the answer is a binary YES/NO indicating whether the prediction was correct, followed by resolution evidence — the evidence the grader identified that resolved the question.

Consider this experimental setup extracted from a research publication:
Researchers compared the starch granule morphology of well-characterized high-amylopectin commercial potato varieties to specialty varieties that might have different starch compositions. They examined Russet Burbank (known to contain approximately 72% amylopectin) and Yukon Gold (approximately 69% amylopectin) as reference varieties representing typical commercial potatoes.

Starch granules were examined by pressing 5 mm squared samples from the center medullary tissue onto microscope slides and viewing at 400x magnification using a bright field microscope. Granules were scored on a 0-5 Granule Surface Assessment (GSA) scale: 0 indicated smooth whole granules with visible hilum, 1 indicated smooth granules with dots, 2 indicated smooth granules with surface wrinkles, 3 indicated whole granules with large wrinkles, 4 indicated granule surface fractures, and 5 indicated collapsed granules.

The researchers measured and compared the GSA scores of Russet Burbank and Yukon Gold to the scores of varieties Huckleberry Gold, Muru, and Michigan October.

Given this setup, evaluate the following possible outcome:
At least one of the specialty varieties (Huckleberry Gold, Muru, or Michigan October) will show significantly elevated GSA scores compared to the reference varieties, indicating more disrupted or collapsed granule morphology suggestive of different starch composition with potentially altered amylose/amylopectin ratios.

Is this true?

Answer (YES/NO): YES